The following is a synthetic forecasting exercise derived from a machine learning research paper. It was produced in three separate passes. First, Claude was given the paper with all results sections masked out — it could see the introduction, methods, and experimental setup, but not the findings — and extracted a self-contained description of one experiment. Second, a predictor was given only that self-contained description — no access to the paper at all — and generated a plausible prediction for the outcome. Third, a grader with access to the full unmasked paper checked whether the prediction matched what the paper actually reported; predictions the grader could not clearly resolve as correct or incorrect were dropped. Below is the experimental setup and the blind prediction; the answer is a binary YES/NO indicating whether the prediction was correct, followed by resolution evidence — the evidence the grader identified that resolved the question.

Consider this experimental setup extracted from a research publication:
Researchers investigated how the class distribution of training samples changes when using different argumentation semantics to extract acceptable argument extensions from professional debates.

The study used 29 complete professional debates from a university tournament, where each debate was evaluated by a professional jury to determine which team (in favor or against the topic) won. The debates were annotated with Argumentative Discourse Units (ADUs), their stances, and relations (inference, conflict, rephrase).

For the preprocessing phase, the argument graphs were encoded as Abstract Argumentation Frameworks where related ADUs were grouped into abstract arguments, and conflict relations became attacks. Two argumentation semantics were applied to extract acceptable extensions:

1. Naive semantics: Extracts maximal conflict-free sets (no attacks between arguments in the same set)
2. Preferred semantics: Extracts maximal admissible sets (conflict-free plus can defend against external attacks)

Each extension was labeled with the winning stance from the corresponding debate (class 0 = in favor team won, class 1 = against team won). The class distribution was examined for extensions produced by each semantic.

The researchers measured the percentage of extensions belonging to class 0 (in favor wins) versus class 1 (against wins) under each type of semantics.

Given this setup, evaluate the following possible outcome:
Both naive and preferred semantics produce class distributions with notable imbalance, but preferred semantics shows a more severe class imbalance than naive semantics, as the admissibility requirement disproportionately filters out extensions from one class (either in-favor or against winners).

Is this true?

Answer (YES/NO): YES